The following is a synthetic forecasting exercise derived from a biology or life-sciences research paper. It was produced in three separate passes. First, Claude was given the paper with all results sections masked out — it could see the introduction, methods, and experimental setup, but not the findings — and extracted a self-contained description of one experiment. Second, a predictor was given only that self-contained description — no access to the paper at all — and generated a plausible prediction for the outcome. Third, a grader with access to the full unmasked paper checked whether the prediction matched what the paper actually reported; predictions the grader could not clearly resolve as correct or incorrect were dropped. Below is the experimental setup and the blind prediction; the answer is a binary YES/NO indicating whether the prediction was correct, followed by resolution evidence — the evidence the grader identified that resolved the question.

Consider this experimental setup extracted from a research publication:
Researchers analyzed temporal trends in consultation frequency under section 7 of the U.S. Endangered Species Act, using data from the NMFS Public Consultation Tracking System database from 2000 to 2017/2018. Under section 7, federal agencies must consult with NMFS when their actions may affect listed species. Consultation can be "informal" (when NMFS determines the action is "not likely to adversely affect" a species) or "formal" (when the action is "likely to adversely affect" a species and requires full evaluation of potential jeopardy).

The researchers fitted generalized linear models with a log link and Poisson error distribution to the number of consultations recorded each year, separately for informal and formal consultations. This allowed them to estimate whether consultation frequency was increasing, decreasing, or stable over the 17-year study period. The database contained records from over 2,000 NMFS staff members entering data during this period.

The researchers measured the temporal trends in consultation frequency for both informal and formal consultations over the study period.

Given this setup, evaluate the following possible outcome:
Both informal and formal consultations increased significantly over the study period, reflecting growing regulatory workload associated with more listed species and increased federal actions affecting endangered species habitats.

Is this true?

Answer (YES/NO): NO